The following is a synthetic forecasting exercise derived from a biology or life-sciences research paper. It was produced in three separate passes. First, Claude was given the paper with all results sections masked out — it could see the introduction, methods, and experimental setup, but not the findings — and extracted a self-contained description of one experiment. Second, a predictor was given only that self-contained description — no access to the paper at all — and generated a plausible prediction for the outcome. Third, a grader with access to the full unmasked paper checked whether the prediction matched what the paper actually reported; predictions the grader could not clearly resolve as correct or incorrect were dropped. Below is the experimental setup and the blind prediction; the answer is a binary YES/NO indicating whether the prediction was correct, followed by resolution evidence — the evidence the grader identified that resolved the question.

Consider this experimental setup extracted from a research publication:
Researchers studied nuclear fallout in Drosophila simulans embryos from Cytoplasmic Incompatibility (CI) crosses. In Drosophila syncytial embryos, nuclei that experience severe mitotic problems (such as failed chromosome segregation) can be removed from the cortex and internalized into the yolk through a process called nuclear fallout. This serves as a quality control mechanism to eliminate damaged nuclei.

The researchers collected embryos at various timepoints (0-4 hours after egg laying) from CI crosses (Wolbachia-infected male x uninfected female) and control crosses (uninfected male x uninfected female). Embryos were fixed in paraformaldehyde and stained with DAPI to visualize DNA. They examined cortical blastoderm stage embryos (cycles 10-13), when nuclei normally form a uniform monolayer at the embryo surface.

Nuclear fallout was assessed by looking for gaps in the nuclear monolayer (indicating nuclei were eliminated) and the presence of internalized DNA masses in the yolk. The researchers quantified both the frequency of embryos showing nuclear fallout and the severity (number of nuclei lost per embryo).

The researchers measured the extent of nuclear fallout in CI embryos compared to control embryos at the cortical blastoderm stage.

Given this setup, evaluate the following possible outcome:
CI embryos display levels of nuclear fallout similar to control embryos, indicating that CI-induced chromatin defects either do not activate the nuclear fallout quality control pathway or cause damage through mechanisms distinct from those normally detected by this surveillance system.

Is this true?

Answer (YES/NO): NO